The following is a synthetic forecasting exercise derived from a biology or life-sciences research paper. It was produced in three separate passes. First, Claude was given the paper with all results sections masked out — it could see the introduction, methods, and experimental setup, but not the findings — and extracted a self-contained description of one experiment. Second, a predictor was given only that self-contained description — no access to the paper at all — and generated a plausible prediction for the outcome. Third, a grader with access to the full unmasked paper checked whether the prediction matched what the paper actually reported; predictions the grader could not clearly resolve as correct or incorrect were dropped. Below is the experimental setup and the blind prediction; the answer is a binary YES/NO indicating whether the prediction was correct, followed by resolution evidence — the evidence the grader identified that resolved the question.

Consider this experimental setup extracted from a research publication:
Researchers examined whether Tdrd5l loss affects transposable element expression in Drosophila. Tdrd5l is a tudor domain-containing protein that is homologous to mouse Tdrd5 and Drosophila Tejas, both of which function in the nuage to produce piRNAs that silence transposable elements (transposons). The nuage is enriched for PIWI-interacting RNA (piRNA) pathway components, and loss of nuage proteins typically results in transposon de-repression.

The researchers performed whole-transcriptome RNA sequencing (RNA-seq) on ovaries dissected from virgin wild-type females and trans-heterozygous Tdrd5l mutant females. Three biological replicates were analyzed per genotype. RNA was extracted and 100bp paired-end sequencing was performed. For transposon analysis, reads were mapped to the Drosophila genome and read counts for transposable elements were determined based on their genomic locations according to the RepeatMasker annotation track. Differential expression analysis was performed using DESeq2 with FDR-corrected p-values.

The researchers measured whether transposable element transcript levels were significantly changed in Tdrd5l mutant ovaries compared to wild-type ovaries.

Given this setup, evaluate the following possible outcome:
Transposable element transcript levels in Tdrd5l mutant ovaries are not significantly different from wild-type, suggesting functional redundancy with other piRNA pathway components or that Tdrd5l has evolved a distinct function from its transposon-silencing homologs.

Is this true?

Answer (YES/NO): YES